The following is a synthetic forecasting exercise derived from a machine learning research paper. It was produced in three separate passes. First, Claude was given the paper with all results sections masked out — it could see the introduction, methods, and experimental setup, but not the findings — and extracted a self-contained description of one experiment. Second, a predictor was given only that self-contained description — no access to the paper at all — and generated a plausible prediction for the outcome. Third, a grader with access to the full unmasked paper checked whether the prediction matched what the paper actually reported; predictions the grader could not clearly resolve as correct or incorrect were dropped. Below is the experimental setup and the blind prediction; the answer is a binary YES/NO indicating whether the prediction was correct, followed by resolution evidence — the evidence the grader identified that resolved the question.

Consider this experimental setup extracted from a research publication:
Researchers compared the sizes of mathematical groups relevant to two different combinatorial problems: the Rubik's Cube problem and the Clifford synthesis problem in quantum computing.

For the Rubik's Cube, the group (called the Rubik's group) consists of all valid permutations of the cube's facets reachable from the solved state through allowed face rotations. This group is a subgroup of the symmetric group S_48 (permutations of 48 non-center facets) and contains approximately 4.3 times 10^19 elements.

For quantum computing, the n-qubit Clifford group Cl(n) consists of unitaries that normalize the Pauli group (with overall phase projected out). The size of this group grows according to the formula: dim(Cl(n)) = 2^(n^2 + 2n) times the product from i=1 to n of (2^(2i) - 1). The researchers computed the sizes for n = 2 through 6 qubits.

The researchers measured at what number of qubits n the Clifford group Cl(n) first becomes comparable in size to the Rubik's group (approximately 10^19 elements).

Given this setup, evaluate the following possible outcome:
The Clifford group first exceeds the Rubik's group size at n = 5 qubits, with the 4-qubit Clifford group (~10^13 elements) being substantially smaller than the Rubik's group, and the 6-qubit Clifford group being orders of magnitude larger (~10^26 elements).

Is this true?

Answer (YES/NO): NO